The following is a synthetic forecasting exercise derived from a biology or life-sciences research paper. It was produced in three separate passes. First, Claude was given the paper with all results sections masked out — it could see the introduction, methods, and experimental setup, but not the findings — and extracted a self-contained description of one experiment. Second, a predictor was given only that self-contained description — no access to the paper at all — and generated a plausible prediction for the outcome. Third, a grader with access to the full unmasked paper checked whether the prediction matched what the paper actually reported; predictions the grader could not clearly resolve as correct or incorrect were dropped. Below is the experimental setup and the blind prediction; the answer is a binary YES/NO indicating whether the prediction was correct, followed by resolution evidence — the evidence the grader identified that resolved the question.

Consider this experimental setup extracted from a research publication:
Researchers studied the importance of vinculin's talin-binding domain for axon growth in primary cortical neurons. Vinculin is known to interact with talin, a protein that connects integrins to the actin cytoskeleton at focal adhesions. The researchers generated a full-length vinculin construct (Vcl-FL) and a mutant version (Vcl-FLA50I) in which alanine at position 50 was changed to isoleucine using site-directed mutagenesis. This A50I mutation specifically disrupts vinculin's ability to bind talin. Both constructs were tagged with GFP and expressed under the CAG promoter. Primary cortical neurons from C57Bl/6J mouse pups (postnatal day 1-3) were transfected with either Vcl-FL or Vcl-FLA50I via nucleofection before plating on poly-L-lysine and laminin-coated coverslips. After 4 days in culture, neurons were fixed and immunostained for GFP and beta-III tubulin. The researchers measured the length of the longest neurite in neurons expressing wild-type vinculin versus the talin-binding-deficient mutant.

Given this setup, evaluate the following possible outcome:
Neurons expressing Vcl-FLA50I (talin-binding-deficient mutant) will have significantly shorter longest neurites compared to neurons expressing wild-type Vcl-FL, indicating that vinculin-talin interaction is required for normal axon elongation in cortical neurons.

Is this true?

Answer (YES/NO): NO